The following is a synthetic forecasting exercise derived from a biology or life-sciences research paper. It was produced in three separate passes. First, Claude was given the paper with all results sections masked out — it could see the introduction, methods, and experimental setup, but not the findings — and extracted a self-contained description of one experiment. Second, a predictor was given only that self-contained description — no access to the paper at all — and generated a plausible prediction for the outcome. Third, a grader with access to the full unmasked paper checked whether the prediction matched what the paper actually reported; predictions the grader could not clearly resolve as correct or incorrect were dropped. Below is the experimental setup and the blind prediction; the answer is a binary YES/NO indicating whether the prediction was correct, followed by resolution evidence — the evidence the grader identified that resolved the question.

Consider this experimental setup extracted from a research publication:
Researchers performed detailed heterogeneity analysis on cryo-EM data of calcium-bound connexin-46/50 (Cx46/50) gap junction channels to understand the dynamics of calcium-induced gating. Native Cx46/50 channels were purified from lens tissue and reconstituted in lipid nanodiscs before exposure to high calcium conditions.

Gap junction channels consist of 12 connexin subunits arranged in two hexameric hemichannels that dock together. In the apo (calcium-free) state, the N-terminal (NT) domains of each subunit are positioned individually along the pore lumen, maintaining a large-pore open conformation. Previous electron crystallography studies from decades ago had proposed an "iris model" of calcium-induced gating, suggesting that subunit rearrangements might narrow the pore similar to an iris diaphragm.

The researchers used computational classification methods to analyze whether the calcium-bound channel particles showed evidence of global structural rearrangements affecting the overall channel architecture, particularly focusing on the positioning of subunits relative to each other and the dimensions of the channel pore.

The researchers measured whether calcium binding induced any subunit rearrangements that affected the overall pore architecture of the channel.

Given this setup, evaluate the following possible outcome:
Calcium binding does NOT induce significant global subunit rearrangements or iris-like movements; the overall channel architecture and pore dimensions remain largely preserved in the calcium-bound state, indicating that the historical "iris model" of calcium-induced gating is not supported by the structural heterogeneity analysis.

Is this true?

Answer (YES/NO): NO